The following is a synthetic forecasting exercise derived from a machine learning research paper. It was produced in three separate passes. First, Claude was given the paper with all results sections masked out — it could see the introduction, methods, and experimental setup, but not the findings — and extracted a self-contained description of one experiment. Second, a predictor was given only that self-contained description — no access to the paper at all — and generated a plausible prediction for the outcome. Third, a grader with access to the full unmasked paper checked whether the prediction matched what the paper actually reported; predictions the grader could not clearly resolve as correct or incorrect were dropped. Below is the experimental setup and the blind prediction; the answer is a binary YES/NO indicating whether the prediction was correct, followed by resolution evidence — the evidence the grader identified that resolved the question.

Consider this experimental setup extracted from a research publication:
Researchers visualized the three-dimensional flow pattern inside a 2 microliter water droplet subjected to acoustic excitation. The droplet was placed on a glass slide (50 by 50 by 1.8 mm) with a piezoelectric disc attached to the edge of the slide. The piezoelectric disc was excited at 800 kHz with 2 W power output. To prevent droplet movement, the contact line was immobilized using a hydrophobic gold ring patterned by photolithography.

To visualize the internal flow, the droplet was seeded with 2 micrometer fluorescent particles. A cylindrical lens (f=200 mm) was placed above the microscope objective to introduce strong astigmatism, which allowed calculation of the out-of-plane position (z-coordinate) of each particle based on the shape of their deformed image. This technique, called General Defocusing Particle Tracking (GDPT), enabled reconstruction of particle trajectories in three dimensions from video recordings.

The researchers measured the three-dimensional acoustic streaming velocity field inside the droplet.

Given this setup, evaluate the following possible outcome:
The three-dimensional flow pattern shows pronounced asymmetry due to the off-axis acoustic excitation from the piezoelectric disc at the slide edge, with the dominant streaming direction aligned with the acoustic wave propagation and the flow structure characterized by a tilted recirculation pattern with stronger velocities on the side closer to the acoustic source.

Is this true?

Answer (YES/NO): NO